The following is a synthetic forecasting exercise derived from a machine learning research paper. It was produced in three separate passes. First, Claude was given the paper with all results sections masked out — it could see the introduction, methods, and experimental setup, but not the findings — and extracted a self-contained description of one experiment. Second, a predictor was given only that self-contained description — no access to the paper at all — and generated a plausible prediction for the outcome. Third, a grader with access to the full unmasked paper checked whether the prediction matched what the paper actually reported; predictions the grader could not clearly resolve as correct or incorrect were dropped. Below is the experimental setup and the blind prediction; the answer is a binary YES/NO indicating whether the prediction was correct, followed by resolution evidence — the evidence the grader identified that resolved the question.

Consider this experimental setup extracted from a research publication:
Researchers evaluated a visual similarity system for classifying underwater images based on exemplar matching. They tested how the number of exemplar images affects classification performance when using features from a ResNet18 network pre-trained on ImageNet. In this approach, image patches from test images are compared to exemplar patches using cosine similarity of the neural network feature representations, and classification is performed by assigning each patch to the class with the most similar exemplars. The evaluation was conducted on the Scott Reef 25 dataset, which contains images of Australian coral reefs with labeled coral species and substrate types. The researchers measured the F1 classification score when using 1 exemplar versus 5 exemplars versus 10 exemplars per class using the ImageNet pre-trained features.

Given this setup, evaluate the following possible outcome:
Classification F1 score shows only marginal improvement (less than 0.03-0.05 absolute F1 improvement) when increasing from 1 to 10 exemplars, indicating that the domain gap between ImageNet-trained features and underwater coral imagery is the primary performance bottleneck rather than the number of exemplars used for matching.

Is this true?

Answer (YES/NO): NO